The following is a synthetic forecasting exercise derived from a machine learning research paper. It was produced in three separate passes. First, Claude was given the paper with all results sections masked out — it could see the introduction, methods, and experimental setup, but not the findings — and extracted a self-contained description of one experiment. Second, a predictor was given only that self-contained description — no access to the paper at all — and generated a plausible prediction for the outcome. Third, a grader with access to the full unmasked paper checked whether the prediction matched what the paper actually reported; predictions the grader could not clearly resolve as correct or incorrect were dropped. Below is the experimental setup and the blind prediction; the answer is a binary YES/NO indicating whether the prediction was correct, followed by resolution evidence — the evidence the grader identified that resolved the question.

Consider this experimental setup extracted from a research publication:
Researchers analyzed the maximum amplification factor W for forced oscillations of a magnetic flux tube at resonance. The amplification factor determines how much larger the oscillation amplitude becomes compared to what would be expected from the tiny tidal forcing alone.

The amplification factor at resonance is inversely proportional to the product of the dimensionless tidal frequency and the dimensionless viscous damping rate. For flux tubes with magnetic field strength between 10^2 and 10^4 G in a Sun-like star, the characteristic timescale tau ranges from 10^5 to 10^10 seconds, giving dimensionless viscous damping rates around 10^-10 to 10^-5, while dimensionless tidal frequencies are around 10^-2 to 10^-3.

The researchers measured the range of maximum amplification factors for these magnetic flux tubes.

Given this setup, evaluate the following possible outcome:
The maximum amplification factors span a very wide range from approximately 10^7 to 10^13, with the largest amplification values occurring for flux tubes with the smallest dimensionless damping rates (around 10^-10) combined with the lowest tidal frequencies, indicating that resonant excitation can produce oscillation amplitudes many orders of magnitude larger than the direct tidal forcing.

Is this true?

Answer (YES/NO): YES